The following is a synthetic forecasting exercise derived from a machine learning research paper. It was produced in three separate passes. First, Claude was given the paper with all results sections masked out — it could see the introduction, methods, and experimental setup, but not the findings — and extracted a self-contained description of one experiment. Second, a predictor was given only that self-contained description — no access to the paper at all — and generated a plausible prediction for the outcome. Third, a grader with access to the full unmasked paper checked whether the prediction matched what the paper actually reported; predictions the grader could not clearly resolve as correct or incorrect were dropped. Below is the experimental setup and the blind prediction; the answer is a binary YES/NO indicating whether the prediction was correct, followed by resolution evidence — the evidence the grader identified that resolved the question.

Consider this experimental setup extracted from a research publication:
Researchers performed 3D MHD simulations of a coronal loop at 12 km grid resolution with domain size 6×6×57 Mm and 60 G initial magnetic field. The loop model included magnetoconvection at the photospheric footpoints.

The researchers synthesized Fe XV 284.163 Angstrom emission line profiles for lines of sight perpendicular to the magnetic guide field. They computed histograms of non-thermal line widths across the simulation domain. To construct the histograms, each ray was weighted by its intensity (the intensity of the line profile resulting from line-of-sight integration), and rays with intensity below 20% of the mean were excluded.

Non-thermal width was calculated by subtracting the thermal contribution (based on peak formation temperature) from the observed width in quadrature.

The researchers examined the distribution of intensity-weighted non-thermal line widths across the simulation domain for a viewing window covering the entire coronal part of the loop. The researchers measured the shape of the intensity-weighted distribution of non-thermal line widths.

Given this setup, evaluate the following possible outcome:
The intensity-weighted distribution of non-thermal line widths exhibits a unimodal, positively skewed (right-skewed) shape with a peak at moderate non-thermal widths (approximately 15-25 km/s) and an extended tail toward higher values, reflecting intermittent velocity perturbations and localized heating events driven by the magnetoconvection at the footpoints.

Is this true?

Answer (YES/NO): NO